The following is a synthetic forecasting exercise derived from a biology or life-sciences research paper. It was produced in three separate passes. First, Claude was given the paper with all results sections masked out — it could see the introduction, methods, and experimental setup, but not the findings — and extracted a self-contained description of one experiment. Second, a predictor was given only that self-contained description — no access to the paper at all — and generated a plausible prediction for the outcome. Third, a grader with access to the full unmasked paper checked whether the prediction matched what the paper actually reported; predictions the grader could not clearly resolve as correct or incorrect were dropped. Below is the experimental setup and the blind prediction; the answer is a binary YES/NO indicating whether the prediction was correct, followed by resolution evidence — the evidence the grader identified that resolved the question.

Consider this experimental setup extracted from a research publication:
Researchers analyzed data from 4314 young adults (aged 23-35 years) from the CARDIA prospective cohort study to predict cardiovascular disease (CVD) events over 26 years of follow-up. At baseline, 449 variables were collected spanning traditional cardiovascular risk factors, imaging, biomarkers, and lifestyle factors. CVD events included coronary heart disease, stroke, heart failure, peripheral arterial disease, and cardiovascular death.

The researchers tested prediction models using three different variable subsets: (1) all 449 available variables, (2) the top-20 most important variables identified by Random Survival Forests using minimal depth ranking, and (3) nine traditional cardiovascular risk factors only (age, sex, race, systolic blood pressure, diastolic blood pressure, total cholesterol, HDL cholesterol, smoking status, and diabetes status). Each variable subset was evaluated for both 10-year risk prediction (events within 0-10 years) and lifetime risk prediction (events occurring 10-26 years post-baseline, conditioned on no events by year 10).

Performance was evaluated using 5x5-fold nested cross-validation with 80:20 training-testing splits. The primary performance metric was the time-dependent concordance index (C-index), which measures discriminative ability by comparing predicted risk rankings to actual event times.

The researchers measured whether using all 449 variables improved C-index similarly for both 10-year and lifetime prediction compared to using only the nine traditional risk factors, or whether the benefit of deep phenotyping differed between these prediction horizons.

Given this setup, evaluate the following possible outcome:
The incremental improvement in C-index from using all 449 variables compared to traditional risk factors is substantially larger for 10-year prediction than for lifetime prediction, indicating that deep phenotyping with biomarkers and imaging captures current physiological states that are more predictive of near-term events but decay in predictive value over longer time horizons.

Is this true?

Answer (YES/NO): YES